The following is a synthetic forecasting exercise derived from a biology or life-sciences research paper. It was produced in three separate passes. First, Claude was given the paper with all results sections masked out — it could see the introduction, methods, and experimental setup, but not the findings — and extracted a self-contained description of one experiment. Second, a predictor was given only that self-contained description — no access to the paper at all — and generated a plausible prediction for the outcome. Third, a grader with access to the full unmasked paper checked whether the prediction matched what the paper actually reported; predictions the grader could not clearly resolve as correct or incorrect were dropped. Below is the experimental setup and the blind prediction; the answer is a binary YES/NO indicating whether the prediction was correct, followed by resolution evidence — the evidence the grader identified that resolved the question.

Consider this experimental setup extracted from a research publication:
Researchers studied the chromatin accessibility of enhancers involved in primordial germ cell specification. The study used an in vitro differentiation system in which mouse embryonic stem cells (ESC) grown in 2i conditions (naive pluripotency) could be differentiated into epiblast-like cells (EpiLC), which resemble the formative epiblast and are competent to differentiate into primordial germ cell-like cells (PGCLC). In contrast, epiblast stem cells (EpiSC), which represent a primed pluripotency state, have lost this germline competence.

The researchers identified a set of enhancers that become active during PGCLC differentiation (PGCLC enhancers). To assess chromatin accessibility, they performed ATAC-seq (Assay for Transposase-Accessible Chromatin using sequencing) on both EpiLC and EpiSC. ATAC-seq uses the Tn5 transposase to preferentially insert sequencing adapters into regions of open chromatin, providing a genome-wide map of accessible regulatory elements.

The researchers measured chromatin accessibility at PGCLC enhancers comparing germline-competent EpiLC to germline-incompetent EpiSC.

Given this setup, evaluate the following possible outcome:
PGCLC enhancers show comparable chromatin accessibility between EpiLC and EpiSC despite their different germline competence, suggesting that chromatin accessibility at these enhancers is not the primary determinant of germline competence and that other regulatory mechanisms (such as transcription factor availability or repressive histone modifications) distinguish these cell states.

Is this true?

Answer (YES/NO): YES